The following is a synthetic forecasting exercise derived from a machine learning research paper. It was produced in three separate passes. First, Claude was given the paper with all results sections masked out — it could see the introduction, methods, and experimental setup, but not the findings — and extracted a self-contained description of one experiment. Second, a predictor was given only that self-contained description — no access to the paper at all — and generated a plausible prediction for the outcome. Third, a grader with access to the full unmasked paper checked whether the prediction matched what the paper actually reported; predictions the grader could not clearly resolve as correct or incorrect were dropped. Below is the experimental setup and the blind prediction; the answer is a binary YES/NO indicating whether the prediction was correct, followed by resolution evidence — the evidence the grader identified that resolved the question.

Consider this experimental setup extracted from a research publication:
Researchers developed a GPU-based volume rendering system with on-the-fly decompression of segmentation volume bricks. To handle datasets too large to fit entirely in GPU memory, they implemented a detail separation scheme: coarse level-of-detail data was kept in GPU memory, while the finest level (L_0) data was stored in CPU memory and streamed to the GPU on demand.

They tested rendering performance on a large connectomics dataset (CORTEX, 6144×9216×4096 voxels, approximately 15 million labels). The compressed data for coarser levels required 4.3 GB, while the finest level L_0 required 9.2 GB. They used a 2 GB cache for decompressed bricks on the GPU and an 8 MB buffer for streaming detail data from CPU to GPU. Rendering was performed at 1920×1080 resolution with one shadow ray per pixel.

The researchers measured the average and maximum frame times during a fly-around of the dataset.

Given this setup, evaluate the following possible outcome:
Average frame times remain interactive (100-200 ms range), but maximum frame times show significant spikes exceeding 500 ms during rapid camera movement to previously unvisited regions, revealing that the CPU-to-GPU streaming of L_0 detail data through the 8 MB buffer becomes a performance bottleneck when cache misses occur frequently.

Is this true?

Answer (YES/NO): NO